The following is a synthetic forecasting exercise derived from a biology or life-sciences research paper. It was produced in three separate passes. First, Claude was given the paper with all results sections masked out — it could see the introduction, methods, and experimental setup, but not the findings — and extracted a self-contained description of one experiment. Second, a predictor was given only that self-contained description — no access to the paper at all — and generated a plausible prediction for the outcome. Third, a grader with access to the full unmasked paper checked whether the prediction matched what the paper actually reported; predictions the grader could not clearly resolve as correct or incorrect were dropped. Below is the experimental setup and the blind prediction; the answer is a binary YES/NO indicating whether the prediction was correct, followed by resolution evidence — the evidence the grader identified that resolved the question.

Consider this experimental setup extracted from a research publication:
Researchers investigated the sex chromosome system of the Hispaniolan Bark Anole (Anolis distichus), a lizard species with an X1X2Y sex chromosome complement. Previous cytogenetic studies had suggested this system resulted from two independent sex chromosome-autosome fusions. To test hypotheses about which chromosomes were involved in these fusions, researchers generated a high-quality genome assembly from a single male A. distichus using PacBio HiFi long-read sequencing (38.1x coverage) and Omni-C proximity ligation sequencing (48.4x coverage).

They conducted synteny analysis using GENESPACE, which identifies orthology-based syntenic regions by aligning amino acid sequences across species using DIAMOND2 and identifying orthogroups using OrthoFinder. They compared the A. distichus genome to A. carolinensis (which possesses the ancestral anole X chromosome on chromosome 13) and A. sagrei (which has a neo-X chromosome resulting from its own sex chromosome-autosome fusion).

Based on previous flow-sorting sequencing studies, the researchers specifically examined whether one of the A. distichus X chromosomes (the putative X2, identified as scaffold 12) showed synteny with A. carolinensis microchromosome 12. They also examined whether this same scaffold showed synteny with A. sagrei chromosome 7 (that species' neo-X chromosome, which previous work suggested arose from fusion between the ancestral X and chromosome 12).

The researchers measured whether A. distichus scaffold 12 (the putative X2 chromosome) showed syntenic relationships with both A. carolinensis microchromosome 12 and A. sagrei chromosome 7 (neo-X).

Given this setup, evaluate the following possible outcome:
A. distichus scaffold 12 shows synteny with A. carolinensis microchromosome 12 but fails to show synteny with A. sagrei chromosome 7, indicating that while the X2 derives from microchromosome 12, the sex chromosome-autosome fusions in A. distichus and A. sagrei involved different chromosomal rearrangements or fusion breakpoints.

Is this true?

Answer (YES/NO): NO